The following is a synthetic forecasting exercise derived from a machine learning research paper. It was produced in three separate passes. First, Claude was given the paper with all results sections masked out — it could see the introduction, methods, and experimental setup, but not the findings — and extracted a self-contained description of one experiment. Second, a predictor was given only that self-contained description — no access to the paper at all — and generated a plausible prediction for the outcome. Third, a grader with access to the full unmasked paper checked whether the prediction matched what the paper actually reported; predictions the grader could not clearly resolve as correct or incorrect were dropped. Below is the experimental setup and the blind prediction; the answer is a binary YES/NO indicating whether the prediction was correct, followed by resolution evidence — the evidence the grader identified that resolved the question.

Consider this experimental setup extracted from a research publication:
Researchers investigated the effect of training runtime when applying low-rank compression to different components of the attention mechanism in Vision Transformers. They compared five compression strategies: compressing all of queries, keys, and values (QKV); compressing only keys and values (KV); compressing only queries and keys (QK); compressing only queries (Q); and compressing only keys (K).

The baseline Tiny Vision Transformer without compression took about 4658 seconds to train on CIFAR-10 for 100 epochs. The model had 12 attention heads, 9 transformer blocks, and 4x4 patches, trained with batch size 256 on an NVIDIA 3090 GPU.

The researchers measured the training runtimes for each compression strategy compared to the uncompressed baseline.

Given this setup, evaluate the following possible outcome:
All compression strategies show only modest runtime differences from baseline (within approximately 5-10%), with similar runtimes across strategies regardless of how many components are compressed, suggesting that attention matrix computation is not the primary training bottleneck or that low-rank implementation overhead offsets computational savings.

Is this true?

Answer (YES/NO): YES